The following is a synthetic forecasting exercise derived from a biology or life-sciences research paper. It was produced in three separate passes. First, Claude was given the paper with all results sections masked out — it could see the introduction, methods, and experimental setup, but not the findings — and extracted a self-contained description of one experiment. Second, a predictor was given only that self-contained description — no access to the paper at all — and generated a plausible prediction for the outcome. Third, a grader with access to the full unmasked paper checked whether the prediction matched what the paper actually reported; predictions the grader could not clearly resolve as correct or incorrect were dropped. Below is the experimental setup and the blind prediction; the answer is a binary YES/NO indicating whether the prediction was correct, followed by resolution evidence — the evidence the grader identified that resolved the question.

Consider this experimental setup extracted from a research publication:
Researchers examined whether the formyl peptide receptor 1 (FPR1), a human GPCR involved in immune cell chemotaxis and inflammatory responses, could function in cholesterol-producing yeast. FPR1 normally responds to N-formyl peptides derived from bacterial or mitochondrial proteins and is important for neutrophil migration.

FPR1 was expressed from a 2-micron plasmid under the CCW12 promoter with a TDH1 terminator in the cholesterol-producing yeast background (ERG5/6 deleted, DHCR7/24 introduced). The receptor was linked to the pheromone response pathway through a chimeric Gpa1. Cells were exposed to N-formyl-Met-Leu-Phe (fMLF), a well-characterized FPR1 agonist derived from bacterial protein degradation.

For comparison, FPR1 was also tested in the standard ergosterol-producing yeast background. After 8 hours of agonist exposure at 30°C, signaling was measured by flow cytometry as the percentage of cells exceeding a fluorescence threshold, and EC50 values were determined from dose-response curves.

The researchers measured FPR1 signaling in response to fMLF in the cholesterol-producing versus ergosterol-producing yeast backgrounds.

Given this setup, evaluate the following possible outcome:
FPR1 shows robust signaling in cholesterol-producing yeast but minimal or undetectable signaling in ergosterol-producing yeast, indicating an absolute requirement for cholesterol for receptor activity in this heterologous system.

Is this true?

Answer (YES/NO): NO